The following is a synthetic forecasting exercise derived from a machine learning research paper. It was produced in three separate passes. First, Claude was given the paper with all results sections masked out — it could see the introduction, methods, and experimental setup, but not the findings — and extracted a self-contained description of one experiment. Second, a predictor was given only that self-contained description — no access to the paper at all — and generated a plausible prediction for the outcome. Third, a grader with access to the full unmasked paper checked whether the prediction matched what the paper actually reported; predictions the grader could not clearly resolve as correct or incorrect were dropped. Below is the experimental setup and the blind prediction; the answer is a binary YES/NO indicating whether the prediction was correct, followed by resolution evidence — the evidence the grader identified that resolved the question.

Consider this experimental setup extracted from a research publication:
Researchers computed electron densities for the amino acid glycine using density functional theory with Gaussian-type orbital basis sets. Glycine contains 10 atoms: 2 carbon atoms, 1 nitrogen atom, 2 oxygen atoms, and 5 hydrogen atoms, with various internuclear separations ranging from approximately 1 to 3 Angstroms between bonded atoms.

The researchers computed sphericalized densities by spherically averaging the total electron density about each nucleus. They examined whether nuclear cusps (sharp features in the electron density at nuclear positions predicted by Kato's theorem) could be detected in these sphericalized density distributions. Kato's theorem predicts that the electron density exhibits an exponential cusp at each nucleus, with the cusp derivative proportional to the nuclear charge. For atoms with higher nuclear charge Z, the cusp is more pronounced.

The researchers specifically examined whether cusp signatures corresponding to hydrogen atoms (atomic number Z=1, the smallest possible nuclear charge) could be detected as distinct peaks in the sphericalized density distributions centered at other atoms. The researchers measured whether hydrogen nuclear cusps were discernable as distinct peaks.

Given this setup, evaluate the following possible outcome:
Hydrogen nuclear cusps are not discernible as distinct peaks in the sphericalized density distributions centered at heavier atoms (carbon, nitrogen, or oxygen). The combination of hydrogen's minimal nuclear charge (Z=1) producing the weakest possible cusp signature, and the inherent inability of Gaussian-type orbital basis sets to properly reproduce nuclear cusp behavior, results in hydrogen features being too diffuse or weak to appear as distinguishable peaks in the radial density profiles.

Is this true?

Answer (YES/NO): YES